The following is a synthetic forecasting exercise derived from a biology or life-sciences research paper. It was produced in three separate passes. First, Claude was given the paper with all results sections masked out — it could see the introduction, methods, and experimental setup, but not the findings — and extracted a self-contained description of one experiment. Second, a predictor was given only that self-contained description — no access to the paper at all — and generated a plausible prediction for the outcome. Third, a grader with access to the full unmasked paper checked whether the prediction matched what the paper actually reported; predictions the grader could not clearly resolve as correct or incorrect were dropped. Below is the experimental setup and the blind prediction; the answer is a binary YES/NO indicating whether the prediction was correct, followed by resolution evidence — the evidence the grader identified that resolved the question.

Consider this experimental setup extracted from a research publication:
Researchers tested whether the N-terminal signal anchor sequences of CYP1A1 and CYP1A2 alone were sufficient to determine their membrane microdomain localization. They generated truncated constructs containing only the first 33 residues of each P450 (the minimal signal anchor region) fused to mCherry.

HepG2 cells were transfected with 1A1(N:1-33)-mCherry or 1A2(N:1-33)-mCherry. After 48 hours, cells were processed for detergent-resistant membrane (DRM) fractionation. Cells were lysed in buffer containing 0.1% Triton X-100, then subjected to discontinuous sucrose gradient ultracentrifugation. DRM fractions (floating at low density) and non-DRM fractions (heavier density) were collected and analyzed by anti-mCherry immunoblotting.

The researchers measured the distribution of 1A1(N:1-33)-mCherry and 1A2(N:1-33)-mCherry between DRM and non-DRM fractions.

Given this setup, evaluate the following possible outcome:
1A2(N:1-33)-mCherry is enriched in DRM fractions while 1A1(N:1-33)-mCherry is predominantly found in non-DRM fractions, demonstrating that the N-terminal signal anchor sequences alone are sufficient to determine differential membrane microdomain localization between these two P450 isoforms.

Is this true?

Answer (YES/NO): YES